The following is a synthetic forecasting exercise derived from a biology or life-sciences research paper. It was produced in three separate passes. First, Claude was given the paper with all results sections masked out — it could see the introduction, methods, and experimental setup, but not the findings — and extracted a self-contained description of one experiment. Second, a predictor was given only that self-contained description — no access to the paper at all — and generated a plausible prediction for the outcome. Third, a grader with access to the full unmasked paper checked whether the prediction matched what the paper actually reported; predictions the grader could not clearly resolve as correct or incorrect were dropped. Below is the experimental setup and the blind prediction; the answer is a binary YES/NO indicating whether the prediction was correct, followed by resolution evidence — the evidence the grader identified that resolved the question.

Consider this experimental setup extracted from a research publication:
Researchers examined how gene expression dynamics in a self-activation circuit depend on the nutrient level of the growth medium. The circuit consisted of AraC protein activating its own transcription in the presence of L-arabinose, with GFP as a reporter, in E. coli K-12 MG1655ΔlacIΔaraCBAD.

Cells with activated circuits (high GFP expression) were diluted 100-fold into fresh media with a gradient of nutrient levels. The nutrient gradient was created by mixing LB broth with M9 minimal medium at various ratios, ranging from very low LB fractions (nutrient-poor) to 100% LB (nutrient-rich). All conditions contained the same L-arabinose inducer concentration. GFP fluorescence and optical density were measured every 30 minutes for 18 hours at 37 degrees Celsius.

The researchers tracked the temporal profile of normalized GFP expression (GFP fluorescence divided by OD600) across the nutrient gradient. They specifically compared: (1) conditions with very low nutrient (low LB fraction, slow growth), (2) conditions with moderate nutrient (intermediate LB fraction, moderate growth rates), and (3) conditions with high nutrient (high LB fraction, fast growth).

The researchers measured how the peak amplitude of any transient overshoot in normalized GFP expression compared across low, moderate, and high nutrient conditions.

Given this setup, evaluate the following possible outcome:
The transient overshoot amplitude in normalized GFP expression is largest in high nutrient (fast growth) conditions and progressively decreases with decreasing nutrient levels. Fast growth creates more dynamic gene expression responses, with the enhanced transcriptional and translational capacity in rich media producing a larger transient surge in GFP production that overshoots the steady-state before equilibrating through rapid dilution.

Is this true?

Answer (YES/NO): NO